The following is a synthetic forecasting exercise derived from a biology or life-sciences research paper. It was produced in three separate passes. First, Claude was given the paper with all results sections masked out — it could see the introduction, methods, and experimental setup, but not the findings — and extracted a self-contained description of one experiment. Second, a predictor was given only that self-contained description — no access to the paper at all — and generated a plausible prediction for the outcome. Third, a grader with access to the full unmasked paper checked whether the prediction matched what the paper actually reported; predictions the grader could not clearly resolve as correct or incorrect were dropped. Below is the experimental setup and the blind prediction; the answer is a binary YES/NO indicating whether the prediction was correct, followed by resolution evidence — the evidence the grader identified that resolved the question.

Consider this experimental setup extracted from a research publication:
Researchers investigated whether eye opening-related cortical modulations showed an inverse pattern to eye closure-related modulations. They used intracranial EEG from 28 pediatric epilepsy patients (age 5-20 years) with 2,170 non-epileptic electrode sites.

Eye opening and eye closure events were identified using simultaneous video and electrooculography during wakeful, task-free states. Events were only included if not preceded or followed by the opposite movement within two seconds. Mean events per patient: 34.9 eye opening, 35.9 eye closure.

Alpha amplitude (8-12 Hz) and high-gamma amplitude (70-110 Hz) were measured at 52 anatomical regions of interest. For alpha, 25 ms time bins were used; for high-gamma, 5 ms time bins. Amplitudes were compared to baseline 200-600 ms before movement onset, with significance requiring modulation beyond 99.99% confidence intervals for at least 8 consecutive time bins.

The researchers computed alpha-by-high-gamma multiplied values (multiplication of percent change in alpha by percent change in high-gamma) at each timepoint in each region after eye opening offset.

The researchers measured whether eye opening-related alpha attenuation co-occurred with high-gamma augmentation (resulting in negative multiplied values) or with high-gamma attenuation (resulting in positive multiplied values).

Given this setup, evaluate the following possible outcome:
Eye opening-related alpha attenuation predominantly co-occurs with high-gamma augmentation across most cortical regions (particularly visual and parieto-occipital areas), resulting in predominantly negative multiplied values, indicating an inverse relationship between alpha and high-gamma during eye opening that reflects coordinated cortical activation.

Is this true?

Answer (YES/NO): YES